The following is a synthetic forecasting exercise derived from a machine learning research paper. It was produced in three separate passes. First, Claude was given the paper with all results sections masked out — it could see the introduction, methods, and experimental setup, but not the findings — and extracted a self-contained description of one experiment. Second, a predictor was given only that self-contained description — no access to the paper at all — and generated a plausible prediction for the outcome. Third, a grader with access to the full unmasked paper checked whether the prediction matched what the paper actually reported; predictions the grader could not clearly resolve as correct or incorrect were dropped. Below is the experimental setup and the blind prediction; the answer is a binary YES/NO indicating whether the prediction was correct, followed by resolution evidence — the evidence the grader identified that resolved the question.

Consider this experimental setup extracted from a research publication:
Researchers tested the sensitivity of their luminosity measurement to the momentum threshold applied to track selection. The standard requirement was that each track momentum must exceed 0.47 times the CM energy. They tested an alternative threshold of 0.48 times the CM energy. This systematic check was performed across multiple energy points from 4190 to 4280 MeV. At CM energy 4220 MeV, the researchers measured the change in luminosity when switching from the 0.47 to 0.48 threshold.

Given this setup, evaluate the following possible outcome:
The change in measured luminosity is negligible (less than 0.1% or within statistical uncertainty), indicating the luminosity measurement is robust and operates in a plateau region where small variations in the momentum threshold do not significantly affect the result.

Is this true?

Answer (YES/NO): YES